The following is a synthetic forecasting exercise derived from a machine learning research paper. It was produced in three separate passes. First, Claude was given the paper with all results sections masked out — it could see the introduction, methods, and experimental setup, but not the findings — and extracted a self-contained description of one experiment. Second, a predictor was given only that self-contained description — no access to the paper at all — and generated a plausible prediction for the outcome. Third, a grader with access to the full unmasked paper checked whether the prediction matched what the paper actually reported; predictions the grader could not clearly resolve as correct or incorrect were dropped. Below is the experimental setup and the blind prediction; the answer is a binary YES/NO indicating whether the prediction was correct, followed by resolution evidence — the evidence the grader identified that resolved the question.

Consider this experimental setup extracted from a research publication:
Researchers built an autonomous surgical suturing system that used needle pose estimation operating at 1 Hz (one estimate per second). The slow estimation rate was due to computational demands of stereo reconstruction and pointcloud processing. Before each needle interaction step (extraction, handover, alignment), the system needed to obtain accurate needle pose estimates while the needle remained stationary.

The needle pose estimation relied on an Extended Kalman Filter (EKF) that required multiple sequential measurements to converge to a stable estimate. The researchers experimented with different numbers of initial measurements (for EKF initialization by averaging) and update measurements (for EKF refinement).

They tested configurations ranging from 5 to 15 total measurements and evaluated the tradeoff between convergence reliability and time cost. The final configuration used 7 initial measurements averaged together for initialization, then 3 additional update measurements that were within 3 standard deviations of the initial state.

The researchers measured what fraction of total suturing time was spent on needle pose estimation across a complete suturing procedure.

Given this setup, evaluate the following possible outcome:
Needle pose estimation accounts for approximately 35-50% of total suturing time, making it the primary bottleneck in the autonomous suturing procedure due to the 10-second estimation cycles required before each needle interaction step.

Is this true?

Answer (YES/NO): NO